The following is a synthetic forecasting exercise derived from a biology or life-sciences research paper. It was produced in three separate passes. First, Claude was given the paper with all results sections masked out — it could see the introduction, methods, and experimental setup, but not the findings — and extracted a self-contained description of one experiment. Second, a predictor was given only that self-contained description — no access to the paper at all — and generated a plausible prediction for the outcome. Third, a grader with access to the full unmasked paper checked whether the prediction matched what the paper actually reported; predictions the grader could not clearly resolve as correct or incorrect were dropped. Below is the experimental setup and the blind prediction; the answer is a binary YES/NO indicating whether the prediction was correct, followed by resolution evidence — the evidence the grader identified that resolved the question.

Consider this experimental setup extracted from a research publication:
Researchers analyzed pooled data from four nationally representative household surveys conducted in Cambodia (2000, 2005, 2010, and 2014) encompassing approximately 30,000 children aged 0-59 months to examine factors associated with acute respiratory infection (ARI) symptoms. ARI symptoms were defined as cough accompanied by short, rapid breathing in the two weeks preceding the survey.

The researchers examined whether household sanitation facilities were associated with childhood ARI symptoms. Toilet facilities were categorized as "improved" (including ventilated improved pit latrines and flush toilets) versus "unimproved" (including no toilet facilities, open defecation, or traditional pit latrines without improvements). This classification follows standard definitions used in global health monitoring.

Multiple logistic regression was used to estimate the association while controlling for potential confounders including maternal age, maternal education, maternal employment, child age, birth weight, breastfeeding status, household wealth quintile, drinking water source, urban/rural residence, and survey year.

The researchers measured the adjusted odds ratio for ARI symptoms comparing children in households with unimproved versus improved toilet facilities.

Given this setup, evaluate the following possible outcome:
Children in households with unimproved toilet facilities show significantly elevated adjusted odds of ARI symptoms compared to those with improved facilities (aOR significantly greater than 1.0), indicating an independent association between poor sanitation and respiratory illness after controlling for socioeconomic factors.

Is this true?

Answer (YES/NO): NO